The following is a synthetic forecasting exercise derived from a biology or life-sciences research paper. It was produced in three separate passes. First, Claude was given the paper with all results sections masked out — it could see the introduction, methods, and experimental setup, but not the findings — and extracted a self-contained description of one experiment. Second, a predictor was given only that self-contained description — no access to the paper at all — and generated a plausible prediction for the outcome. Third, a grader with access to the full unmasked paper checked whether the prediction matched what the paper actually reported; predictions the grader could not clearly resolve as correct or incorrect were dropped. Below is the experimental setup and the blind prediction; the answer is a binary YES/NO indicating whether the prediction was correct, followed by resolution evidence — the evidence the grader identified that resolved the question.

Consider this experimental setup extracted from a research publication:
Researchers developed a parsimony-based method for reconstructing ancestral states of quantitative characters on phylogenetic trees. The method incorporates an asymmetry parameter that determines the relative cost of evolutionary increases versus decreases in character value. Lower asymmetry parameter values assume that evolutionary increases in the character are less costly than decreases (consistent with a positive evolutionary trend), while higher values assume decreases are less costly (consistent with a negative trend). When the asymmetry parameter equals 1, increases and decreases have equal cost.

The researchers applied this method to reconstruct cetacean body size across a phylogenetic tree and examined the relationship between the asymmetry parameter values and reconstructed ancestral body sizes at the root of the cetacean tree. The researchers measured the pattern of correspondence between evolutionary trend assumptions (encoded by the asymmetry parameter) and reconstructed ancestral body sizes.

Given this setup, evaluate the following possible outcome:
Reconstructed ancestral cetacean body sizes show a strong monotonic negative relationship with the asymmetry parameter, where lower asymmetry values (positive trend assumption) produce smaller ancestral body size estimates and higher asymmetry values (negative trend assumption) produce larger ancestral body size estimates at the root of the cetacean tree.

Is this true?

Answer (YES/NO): NO